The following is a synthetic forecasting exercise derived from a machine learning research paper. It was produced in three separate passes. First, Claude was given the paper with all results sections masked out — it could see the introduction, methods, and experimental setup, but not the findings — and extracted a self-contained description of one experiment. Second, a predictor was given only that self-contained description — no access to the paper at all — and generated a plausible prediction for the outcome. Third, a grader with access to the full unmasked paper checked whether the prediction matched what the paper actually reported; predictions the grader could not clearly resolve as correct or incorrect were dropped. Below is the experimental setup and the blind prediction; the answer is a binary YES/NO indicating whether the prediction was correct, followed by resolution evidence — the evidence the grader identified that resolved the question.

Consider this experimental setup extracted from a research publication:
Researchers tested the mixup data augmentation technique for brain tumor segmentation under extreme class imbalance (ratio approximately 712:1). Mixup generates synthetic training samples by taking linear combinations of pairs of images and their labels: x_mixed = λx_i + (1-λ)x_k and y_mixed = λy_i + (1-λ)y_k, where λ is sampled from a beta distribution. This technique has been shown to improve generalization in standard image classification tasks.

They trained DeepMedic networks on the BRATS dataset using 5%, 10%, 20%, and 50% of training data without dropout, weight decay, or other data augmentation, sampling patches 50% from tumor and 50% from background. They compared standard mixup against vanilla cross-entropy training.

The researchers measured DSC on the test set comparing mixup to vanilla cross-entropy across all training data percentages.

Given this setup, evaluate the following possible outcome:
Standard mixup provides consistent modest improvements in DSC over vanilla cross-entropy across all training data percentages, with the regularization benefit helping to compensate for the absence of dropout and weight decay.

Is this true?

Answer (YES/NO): NO